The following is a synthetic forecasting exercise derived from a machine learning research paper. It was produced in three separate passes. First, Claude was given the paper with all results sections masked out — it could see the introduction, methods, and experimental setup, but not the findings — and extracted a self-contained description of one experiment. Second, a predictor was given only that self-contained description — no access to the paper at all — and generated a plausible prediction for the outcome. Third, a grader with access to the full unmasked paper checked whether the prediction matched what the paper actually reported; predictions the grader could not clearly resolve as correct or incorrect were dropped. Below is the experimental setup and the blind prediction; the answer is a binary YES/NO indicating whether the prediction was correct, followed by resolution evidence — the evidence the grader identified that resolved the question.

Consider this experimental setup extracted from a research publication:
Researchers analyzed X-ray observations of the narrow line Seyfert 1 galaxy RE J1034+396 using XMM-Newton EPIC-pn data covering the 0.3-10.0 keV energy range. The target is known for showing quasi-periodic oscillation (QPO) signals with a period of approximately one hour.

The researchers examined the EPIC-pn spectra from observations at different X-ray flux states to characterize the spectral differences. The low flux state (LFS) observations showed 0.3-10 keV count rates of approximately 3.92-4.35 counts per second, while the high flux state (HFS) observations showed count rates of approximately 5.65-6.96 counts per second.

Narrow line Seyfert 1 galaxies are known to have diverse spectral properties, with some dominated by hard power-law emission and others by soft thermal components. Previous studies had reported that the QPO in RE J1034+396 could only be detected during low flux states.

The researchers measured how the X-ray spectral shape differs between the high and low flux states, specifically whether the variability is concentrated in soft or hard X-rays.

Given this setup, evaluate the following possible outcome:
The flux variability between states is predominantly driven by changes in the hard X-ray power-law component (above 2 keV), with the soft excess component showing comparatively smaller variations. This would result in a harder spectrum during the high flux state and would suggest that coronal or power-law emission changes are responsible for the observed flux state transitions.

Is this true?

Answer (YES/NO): NO